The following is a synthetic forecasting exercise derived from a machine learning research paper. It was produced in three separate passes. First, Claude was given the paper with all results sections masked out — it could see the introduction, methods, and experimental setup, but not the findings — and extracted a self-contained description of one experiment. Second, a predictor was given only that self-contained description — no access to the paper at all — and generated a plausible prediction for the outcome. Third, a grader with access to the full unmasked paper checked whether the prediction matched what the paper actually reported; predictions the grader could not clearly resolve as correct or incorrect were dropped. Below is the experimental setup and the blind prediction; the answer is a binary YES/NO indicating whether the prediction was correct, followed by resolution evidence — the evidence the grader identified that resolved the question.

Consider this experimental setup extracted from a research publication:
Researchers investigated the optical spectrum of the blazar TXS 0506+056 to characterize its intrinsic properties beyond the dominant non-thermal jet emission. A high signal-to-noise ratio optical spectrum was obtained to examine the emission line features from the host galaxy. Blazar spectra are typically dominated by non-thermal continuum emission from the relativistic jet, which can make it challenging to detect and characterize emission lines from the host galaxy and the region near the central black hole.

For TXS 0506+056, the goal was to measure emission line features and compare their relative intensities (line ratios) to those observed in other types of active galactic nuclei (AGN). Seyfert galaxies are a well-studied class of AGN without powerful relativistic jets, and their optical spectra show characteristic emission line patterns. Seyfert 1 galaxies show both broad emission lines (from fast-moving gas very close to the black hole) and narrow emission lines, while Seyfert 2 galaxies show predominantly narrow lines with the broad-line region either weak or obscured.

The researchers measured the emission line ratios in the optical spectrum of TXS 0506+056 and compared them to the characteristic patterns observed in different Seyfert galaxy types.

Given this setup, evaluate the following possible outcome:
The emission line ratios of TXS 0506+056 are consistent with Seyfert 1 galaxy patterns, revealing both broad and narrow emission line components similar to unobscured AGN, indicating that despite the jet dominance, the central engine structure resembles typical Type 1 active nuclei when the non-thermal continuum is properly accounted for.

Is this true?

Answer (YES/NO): NO